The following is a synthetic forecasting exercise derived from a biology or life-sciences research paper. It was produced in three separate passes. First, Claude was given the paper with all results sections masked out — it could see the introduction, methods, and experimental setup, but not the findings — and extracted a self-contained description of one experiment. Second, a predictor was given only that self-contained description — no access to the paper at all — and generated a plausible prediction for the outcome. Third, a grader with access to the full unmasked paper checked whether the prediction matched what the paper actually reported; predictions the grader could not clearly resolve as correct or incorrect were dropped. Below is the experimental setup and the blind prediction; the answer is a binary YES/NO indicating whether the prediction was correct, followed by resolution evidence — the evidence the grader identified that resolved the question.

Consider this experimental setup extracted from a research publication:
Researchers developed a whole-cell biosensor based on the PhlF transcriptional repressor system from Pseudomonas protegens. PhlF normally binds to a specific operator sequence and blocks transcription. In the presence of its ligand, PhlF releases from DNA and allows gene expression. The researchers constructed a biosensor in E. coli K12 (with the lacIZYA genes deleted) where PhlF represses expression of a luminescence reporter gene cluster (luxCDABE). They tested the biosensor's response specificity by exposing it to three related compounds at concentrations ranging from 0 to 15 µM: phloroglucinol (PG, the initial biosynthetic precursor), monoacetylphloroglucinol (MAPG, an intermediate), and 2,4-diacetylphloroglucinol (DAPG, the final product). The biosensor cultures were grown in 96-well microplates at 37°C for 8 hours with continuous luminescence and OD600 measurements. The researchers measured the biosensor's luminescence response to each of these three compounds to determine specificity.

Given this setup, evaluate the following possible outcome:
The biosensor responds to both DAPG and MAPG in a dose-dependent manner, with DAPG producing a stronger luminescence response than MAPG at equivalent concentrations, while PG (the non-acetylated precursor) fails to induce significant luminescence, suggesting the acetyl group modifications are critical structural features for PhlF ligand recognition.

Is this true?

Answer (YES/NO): YES